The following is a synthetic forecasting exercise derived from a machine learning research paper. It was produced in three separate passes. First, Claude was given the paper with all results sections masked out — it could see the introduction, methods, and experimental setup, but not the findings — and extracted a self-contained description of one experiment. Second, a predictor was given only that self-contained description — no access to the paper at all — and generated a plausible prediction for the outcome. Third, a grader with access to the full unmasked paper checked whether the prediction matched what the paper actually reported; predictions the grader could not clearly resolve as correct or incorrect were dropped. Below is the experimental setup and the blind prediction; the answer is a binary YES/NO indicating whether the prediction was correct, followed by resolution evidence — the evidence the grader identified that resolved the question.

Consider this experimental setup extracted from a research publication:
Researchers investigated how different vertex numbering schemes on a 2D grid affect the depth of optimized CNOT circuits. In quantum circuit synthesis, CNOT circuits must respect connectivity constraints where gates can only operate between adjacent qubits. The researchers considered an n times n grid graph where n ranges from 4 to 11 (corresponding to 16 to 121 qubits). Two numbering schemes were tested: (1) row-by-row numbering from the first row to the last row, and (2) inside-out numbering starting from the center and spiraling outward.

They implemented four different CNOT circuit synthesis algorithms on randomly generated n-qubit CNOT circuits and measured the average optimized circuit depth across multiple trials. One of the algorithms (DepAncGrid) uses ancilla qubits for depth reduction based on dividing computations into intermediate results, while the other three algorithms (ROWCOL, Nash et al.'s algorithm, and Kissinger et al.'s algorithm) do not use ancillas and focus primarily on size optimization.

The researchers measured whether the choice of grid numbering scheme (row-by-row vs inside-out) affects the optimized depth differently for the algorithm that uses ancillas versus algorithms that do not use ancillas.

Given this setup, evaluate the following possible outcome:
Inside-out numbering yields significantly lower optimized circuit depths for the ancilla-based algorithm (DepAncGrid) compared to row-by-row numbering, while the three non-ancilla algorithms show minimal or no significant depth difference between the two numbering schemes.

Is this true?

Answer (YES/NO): NO